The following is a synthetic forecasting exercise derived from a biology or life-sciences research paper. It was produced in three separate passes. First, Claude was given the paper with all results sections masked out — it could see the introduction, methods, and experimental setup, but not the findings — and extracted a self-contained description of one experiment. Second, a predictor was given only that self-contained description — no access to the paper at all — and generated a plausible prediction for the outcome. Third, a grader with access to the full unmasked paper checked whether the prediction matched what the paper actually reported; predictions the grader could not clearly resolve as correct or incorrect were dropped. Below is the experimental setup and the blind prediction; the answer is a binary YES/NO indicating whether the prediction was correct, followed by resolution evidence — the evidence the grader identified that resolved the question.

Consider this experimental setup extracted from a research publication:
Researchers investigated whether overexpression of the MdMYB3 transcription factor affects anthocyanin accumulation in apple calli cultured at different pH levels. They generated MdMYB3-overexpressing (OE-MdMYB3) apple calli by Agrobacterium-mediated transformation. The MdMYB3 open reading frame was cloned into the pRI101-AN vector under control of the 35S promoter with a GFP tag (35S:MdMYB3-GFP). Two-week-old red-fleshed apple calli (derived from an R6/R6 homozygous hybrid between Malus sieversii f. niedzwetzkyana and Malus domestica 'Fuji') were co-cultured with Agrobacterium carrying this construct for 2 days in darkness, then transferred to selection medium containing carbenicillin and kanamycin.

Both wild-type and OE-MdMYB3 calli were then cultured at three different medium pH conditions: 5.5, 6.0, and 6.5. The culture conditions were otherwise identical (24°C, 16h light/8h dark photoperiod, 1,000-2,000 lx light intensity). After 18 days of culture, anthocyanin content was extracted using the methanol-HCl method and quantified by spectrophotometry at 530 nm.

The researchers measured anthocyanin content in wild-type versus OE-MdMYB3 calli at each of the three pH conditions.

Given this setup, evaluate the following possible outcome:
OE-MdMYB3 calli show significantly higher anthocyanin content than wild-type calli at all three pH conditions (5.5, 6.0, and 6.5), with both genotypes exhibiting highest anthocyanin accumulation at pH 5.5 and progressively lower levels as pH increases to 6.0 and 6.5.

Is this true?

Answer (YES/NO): NO